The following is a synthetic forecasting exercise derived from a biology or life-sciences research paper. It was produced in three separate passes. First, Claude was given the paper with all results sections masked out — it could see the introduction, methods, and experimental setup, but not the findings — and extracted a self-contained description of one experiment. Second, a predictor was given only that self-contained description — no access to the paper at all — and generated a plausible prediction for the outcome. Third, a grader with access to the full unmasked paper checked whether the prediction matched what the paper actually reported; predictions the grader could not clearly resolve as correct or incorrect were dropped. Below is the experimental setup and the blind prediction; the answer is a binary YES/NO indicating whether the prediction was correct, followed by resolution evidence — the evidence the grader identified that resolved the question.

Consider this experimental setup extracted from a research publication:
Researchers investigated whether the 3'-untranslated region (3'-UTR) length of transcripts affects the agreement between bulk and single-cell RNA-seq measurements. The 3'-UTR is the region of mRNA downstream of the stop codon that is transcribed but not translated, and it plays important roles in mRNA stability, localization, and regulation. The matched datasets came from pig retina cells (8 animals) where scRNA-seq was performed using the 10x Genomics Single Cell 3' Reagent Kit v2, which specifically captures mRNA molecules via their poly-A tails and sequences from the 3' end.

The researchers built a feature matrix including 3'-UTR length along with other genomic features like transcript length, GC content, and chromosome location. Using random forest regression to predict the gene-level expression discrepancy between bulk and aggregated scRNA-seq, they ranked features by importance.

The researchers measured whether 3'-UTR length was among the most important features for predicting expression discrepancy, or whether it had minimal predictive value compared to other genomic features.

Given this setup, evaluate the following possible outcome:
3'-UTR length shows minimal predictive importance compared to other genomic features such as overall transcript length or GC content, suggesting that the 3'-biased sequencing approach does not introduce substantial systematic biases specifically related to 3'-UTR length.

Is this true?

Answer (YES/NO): NO